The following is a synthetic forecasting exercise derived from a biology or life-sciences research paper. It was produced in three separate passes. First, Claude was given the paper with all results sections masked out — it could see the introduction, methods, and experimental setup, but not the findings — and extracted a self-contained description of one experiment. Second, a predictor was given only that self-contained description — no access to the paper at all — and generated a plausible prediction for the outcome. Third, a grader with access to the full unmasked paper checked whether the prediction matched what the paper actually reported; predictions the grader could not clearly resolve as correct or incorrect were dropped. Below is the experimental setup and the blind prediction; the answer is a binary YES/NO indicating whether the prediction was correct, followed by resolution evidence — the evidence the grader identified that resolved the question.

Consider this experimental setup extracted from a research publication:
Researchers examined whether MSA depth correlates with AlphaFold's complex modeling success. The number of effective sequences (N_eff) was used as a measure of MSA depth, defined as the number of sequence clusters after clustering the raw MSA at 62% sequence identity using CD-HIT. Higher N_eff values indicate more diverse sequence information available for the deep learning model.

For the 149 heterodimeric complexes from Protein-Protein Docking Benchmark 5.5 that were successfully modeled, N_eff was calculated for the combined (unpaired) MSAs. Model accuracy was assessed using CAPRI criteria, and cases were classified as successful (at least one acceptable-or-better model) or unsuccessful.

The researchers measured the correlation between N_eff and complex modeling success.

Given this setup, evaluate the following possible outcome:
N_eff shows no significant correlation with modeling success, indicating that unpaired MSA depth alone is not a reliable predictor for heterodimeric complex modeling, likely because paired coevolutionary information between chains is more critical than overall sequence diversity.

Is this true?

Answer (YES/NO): NO